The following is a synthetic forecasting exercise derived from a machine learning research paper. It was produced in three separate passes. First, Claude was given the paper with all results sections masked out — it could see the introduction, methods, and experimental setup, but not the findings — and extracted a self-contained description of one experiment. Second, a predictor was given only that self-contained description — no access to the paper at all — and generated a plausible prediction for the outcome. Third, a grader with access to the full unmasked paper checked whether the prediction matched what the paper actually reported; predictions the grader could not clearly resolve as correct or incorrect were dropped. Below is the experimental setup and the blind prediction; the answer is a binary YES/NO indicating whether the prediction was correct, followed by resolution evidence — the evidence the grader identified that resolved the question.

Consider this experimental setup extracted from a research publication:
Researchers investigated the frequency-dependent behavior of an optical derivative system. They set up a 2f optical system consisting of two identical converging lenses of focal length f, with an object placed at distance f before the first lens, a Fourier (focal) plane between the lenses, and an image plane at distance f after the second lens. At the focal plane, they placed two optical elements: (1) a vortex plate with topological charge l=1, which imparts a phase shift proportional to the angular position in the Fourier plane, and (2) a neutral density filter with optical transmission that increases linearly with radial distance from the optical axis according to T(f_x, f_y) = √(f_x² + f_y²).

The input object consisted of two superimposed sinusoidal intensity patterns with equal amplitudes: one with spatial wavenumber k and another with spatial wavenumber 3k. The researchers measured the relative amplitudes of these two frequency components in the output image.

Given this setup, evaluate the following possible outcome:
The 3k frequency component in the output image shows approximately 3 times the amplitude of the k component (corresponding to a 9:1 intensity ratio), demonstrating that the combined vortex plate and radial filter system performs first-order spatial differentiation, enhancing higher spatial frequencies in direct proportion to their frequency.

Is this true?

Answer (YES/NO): YES